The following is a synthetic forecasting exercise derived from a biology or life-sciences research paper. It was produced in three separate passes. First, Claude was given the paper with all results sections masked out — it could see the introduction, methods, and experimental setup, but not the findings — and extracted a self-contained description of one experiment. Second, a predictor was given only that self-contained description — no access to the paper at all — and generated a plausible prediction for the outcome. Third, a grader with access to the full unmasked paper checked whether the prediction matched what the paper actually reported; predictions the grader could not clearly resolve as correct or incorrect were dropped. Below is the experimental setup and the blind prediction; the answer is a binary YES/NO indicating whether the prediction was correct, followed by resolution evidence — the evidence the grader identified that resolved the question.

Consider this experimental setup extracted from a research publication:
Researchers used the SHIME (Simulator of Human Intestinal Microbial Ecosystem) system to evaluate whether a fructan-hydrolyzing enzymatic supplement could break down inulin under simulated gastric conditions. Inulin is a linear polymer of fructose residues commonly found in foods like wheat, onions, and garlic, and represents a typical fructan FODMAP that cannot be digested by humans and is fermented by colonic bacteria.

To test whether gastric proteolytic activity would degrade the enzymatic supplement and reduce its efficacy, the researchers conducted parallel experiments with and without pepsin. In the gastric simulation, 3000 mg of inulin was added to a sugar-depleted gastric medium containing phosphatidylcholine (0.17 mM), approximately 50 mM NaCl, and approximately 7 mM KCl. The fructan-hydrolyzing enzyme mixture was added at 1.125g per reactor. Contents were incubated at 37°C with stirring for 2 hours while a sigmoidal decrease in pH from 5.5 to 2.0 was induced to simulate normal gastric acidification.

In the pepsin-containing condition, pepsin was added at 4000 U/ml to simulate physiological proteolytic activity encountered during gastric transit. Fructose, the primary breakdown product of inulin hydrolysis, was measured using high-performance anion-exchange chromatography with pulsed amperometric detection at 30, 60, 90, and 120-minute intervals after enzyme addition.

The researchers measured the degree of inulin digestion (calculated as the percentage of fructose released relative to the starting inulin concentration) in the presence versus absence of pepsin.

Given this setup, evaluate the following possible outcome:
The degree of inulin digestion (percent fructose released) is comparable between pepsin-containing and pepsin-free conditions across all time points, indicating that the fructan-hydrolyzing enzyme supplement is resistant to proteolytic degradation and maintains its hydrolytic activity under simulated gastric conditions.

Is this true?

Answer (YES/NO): NO